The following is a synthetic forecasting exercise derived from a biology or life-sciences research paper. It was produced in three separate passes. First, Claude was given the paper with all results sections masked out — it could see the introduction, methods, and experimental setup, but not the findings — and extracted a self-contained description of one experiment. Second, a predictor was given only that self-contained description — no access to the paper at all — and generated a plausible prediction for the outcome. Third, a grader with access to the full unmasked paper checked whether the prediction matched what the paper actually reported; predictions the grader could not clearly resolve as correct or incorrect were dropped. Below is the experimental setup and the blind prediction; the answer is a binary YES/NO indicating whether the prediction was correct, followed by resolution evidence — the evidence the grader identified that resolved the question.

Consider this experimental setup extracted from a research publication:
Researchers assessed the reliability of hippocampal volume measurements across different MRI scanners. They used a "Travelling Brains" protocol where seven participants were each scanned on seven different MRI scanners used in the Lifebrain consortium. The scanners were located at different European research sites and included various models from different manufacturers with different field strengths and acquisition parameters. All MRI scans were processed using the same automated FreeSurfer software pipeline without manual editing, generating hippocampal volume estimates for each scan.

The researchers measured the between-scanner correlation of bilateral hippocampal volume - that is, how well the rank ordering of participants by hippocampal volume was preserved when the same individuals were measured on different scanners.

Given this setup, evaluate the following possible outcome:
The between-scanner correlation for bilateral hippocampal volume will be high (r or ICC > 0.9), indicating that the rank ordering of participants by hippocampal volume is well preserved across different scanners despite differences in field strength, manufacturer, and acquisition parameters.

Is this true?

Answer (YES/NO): YES